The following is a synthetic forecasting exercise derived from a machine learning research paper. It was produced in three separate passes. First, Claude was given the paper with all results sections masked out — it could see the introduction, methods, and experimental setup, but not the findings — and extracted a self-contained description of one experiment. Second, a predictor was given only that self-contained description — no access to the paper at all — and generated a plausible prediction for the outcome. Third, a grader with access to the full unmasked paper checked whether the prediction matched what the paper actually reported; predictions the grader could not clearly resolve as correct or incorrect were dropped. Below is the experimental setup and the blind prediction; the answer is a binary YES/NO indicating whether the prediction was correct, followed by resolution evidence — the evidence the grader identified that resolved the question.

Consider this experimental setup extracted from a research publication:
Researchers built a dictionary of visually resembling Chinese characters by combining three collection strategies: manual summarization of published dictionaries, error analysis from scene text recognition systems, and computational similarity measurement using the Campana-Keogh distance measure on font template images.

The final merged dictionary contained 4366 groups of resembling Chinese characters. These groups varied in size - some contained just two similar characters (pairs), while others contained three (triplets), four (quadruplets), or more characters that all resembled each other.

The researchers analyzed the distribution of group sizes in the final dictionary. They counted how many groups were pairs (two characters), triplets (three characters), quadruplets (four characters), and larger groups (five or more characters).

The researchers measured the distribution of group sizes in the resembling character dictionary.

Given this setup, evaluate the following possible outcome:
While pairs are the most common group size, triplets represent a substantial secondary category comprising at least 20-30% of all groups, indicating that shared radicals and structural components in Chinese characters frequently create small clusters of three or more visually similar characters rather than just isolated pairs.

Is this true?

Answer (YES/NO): NO